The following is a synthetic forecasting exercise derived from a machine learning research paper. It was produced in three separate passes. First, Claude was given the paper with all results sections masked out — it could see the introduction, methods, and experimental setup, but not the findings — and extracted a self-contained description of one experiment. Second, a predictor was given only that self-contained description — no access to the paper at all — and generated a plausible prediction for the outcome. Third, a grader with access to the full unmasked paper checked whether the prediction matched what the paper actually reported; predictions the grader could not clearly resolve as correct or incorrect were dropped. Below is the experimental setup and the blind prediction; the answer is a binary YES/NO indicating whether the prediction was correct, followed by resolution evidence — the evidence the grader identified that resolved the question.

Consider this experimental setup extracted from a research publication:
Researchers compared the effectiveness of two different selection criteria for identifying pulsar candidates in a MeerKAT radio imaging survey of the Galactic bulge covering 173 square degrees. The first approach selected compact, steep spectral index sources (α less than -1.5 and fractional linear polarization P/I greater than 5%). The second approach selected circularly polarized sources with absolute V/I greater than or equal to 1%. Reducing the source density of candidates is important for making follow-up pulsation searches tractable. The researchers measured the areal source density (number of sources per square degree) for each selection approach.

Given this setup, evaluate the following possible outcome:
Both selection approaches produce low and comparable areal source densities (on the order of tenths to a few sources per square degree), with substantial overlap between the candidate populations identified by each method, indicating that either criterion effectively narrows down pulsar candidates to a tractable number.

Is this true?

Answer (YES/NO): NO